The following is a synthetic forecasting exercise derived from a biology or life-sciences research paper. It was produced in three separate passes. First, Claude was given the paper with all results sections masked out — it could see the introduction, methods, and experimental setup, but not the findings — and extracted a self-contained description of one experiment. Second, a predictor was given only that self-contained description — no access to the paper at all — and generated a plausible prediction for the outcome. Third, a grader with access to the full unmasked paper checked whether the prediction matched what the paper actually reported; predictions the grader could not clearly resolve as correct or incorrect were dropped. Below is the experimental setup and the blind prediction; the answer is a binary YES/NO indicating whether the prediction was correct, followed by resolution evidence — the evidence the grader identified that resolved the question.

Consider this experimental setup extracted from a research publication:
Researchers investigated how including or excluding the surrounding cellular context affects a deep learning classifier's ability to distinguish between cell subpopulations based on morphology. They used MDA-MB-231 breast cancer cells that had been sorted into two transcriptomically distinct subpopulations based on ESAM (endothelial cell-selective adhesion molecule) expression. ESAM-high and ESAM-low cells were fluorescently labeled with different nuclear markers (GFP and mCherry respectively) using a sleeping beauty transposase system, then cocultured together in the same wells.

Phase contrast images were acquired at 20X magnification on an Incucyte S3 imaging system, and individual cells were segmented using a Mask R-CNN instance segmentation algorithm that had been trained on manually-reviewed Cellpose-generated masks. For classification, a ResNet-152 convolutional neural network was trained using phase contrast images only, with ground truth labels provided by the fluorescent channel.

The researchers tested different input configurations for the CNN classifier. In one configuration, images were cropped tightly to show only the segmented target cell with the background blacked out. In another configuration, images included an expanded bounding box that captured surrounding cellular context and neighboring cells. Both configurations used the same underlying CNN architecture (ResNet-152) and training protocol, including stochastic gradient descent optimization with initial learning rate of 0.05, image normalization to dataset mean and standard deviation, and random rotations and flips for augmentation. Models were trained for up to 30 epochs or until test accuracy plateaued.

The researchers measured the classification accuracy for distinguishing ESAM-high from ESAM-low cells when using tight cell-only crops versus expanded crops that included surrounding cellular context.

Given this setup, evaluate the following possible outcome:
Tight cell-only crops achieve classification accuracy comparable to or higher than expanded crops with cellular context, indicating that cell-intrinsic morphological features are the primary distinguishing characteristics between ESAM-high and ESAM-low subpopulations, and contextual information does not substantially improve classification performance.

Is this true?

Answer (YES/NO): NO